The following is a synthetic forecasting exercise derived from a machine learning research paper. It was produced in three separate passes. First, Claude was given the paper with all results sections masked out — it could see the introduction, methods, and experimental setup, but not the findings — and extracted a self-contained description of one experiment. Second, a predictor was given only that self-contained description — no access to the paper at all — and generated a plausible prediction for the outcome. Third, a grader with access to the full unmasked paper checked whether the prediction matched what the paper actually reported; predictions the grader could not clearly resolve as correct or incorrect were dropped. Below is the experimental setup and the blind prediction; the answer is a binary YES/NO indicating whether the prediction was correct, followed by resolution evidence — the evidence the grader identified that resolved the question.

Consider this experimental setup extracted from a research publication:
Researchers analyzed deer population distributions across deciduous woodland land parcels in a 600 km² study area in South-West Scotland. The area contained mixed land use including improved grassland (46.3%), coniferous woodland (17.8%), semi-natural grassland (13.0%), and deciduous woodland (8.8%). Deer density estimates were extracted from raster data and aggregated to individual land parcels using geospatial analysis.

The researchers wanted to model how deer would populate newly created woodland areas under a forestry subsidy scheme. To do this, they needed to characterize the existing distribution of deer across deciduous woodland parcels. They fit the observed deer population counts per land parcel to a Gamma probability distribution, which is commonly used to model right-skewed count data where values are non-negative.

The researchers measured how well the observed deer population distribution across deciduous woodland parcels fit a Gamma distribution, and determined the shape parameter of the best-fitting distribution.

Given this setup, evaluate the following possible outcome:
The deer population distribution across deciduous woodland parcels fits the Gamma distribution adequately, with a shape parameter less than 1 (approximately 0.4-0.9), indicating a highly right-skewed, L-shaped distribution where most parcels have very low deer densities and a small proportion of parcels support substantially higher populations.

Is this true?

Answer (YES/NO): YES